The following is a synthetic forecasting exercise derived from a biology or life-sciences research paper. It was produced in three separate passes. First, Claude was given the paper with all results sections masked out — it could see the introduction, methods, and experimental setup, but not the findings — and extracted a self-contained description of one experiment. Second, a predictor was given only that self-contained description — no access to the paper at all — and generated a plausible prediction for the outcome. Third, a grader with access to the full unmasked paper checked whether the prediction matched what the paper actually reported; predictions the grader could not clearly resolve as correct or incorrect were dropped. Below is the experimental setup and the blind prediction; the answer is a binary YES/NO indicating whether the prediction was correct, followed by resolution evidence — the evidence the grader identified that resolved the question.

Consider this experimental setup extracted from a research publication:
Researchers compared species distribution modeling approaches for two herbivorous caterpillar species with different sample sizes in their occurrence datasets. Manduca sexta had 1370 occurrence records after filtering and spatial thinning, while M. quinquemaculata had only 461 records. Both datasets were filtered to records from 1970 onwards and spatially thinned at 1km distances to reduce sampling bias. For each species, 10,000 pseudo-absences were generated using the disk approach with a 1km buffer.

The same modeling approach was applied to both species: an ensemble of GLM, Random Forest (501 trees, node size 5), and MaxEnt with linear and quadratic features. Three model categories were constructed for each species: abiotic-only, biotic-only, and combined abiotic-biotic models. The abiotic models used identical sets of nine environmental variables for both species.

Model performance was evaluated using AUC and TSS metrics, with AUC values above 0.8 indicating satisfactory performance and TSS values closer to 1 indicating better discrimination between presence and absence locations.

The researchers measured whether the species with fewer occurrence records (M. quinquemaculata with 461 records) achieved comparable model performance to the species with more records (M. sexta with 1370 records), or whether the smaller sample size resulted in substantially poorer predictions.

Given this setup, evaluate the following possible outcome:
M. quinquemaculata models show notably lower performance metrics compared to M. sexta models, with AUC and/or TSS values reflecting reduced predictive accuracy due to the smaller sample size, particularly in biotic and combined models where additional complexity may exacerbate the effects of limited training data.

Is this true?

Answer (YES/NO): NO